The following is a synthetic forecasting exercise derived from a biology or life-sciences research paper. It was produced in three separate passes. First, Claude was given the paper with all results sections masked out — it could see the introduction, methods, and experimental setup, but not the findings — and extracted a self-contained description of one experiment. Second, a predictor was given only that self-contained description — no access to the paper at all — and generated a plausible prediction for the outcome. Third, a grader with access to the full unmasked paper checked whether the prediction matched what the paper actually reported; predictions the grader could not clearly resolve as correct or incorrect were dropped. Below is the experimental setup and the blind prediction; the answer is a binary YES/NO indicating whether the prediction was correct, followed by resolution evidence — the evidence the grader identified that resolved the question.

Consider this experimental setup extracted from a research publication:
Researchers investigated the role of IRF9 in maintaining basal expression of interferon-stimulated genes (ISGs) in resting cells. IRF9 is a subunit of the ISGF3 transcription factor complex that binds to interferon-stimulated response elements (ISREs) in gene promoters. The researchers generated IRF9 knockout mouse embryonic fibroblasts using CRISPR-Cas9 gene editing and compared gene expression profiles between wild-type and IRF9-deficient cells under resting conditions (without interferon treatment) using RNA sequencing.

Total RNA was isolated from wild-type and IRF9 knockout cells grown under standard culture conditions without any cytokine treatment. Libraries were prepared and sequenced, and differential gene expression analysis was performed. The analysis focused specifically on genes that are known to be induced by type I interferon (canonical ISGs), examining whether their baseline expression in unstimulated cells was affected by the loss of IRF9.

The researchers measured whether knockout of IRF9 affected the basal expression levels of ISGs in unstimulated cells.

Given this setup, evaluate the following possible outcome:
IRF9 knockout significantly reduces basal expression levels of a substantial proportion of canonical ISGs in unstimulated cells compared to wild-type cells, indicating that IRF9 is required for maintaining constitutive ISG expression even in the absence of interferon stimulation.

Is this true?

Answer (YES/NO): YES